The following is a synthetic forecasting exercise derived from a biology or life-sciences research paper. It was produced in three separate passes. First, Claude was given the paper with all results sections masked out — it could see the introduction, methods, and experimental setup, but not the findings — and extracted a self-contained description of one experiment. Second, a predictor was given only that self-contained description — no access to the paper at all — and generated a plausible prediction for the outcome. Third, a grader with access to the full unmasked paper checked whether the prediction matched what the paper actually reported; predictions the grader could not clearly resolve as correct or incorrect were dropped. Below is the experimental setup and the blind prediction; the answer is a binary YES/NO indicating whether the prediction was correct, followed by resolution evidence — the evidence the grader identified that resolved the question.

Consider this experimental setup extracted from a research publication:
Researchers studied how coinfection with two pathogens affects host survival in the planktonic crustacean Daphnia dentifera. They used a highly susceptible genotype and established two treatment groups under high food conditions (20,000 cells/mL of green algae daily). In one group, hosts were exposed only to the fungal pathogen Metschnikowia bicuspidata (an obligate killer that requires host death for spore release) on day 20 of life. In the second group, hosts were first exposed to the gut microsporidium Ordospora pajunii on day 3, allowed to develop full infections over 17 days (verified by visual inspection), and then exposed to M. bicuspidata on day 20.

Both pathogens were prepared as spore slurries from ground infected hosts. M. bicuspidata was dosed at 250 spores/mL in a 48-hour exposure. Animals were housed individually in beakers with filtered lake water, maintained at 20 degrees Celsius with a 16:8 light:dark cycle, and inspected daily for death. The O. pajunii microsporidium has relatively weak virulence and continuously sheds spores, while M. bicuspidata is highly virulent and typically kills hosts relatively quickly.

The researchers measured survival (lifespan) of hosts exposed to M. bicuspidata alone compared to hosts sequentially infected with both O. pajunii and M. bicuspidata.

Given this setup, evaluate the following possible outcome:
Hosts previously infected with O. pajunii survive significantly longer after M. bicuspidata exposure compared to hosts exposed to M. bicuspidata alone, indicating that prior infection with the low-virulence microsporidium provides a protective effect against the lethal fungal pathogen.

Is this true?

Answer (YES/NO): NO